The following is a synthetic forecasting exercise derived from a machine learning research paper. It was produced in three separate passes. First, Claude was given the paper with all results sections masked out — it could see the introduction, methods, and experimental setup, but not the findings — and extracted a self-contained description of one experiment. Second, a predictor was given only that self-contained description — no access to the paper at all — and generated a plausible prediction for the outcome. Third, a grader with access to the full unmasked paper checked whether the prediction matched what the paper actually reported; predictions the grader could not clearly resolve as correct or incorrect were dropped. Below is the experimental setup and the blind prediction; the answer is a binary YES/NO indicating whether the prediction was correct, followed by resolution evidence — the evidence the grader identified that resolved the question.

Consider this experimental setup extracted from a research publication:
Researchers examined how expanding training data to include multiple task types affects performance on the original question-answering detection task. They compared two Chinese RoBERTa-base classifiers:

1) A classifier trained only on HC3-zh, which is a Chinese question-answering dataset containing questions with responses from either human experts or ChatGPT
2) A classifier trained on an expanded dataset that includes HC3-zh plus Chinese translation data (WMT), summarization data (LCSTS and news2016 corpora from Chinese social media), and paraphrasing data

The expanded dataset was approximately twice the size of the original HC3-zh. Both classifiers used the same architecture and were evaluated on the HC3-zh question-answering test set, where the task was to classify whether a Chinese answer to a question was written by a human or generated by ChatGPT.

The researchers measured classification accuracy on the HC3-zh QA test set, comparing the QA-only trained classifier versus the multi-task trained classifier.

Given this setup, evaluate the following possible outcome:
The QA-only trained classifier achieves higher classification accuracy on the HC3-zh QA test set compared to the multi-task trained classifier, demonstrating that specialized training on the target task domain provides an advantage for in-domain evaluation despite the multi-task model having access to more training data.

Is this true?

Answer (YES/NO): YES